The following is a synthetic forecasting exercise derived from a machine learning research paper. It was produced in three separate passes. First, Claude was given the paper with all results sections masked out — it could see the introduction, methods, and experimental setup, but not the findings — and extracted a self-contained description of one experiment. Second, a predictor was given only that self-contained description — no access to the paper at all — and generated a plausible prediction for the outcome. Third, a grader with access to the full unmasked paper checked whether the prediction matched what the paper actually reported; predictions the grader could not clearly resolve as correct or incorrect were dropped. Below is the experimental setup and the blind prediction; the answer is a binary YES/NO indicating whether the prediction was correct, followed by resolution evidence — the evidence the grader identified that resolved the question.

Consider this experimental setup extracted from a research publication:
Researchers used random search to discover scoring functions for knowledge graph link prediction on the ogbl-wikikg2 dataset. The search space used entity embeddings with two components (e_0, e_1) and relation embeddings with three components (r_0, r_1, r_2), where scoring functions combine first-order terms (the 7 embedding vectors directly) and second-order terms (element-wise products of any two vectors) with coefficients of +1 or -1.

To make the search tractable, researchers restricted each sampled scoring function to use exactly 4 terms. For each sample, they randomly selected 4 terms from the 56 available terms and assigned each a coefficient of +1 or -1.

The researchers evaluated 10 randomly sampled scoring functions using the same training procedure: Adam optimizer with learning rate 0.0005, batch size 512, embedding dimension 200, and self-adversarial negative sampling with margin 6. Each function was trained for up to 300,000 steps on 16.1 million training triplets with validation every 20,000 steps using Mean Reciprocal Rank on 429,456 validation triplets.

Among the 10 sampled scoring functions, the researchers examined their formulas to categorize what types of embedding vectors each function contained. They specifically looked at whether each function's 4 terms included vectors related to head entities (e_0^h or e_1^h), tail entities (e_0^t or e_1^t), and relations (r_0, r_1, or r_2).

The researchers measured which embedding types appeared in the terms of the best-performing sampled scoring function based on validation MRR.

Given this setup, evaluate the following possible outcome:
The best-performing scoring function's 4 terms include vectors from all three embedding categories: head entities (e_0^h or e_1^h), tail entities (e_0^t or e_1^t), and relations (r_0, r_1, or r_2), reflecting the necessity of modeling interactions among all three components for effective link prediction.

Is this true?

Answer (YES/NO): NO